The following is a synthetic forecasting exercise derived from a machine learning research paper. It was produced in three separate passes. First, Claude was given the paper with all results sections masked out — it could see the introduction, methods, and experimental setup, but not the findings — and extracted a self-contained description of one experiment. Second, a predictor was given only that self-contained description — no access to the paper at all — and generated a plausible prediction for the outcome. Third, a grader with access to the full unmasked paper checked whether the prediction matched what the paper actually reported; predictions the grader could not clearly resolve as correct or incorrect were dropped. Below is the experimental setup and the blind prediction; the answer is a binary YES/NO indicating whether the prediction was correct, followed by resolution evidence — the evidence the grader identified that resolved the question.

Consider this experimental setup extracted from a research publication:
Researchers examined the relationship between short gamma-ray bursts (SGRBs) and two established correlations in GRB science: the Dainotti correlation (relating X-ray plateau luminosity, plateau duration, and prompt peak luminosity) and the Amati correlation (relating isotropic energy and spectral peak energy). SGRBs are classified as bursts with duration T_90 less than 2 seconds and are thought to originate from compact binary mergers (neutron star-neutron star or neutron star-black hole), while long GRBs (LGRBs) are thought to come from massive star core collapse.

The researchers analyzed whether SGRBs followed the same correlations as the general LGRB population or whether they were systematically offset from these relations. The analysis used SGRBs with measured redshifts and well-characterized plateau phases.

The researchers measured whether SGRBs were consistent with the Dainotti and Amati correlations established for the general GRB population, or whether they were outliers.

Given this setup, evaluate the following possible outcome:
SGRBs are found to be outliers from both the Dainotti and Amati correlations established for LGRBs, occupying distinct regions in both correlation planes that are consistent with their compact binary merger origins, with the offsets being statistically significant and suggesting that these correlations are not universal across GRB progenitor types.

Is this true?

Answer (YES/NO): YES